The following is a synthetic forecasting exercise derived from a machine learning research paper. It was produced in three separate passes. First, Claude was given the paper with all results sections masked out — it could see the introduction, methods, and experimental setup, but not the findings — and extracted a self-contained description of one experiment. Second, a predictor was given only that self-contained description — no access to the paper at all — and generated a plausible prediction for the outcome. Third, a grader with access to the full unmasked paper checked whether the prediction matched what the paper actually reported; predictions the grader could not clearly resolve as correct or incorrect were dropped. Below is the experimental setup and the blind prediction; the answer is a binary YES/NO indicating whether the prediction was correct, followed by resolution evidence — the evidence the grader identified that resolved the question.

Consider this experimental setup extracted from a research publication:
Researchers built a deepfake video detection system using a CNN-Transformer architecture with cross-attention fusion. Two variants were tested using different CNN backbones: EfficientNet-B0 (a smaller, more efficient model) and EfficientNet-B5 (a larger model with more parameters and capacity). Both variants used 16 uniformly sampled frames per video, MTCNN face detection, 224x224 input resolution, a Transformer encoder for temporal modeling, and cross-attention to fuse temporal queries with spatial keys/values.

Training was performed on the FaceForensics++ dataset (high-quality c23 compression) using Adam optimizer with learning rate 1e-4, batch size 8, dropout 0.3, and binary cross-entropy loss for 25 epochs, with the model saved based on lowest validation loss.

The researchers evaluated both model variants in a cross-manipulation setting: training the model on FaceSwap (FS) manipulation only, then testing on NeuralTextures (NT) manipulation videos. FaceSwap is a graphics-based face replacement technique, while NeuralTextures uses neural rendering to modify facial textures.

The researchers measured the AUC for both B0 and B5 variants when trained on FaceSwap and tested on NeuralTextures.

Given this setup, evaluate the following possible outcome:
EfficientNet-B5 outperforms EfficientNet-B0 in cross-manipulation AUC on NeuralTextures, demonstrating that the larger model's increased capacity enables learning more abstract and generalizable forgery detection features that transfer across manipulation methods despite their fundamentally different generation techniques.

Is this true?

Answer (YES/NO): YES